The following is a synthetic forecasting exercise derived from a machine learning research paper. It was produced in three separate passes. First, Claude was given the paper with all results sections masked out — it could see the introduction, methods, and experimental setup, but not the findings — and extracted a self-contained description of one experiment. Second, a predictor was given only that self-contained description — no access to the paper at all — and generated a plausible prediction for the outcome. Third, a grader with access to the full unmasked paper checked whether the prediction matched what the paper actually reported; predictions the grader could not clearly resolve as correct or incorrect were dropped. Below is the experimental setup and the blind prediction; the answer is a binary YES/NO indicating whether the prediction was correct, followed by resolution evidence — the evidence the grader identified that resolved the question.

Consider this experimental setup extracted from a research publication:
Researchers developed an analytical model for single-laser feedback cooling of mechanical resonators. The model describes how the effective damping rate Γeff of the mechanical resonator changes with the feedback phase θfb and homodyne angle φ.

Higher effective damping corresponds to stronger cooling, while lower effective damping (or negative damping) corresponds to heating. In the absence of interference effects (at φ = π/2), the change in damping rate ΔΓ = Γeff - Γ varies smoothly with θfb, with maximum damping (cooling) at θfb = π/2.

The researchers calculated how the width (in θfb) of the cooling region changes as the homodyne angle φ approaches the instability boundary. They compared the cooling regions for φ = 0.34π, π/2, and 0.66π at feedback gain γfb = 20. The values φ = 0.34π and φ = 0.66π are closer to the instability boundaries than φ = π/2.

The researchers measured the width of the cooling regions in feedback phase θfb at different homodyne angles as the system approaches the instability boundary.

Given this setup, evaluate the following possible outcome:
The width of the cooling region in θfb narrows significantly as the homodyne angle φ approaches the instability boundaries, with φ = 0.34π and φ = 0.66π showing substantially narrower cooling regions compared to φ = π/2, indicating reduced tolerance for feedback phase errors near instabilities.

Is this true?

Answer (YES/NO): YES